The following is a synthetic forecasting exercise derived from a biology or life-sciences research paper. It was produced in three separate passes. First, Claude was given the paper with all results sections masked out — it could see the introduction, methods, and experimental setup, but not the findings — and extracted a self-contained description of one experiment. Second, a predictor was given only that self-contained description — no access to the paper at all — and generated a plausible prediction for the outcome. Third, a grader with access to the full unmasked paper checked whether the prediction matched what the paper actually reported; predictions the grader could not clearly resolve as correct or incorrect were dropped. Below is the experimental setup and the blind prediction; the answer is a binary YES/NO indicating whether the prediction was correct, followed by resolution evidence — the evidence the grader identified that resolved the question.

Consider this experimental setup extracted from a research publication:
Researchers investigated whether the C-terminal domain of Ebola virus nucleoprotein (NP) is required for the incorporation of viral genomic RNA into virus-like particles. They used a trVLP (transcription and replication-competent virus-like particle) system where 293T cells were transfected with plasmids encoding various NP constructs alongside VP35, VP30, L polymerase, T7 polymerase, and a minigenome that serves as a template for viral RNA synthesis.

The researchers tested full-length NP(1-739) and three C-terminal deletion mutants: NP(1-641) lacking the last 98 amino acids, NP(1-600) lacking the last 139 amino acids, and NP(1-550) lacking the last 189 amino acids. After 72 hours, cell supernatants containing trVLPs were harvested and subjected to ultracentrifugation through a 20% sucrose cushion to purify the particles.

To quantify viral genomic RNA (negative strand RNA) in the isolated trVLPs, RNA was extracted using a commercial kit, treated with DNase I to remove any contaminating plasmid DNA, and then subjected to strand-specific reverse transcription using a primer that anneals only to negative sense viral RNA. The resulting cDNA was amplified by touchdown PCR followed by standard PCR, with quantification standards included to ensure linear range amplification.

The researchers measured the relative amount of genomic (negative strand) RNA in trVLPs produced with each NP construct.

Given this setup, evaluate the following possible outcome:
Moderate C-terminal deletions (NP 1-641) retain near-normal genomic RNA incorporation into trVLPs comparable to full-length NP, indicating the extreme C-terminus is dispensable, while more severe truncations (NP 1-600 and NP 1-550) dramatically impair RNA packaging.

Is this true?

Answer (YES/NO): NO